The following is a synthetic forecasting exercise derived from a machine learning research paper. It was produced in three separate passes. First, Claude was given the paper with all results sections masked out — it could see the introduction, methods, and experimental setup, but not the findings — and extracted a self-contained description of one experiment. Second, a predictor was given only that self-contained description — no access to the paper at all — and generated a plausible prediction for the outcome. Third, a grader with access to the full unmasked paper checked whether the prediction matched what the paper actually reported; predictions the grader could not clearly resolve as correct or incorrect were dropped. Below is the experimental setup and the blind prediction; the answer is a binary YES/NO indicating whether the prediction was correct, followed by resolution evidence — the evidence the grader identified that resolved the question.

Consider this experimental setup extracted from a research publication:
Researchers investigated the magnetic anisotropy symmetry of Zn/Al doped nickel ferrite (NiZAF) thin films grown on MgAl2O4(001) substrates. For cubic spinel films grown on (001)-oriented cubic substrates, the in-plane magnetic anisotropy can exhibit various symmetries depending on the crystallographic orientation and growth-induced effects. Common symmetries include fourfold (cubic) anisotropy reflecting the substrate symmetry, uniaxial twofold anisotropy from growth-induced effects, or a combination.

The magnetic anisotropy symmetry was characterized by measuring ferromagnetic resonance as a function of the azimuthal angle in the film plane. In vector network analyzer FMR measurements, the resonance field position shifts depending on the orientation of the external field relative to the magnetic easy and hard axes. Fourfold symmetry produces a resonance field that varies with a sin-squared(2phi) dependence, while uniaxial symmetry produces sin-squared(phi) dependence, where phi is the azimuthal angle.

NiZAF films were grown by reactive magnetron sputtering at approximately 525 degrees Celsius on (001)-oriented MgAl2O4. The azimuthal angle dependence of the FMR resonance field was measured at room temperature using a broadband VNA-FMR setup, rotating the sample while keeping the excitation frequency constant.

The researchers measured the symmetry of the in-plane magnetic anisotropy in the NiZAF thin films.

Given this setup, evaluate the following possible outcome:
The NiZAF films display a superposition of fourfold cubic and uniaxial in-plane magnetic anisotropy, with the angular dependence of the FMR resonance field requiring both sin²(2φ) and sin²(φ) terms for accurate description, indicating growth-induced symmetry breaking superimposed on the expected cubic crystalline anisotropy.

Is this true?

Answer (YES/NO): NO